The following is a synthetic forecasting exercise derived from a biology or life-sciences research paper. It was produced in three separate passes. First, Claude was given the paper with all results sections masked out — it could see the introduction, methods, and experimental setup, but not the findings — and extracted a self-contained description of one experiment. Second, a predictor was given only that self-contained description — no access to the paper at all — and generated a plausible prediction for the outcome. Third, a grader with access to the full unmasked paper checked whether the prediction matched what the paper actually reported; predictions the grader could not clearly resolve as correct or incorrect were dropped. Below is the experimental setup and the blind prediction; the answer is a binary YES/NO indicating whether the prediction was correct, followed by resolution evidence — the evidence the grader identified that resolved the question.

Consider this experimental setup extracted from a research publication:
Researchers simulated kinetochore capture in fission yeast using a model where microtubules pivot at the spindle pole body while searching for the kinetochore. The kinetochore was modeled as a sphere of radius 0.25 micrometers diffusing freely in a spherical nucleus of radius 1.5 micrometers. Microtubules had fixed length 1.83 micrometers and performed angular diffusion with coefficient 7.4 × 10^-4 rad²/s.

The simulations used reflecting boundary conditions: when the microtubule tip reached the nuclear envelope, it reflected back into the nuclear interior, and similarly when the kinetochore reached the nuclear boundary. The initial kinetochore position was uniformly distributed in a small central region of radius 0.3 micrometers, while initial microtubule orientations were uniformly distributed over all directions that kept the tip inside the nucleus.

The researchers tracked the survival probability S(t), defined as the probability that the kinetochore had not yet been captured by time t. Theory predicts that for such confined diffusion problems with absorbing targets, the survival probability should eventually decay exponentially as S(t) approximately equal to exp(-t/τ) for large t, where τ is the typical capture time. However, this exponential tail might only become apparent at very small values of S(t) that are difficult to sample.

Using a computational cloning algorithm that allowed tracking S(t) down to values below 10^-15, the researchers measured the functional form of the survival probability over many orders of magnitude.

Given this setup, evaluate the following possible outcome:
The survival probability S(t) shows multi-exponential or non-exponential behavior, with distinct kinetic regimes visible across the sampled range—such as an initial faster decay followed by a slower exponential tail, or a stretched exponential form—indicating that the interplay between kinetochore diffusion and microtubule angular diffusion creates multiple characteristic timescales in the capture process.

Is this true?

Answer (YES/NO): YES